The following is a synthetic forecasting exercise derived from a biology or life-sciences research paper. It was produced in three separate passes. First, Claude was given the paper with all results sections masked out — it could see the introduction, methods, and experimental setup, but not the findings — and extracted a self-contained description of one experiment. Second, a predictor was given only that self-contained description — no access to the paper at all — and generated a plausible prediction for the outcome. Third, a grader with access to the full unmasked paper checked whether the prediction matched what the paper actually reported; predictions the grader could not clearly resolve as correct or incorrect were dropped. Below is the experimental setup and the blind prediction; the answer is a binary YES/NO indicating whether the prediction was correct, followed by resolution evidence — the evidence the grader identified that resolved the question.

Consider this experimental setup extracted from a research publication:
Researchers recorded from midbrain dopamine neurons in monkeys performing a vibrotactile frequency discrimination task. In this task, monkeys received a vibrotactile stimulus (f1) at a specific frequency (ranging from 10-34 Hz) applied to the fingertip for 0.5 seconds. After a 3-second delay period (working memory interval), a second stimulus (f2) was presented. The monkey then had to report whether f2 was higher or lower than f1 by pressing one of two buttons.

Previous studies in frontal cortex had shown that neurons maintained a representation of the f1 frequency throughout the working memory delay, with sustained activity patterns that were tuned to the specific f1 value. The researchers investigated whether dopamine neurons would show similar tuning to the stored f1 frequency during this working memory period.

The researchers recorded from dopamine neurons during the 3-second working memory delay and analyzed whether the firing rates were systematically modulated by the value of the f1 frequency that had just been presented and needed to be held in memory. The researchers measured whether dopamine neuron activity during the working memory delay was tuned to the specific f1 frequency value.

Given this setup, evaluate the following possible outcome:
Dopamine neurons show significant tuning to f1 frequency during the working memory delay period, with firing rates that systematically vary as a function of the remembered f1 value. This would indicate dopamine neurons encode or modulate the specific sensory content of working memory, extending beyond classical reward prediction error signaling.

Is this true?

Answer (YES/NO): NO